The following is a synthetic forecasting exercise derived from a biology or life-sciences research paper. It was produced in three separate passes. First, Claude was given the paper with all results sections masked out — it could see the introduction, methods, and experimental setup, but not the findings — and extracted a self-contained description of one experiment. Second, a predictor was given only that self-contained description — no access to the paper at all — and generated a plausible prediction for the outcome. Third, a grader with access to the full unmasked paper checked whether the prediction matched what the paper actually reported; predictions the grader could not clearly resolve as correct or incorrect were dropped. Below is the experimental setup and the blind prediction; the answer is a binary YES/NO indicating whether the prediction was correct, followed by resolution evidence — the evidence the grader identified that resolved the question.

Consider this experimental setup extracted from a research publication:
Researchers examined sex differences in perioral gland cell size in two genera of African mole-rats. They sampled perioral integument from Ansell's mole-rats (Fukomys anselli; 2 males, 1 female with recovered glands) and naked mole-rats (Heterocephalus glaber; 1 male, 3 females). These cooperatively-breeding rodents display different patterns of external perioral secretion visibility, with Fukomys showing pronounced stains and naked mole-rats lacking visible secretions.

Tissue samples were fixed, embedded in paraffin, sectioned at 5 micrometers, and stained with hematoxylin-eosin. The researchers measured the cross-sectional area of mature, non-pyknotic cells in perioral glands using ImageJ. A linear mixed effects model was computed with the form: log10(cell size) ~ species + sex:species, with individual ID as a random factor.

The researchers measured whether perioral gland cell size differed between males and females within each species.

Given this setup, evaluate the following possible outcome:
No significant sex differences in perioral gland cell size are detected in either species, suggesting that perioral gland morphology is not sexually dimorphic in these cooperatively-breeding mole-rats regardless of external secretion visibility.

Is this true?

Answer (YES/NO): NO